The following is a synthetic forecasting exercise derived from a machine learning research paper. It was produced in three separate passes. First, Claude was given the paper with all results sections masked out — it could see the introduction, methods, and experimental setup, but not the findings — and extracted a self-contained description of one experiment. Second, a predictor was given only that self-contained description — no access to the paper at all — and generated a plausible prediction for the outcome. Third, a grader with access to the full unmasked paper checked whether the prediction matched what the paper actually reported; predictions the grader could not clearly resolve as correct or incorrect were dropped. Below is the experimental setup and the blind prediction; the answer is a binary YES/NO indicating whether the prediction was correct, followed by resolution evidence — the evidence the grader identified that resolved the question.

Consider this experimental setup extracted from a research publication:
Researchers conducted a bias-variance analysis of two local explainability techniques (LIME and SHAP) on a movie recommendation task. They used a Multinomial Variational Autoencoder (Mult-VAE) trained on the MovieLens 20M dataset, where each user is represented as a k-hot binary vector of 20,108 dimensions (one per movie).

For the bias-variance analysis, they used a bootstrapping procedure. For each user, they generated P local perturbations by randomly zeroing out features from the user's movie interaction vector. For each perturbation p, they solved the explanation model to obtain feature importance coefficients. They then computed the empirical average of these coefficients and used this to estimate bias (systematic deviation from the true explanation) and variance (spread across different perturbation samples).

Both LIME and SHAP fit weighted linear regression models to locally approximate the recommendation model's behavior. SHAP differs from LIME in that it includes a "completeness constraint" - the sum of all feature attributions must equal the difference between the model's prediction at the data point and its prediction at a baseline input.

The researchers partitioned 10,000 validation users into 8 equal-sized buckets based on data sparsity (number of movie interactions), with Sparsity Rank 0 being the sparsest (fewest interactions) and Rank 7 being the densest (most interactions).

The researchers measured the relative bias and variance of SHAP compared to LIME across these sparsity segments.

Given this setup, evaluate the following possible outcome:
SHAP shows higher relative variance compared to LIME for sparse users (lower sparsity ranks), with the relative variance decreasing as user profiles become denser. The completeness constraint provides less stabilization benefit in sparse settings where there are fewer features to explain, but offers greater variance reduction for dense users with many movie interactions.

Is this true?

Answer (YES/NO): NO